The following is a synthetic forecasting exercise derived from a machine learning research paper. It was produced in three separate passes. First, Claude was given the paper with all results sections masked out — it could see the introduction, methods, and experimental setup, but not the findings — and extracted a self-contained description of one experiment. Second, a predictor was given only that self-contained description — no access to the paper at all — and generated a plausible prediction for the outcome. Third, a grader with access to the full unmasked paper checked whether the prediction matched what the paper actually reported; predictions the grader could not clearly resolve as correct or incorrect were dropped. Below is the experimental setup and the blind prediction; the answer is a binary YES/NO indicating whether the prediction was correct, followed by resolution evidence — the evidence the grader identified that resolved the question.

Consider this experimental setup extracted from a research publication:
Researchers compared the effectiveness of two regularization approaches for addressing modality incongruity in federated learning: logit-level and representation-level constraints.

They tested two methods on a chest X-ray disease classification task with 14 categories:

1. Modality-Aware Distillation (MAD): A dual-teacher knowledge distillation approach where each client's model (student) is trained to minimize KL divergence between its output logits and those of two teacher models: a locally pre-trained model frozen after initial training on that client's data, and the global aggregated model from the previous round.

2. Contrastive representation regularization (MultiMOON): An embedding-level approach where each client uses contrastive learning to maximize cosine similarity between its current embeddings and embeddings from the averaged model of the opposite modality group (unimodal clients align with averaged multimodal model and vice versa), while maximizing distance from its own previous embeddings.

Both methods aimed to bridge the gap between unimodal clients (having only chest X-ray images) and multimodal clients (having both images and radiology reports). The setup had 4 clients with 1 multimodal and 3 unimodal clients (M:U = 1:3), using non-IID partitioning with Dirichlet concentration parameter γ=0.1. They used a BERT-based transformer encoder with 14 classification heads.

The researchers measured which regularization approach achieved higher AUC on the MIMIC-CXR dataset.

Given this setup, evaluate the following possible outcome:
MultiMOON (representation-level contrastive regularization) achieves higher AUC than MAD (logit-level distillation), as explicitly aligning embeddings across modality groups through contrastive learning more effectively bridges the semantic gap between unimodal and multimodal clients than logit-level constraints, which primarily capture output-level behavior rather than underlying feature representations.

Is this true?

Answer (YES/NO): NO